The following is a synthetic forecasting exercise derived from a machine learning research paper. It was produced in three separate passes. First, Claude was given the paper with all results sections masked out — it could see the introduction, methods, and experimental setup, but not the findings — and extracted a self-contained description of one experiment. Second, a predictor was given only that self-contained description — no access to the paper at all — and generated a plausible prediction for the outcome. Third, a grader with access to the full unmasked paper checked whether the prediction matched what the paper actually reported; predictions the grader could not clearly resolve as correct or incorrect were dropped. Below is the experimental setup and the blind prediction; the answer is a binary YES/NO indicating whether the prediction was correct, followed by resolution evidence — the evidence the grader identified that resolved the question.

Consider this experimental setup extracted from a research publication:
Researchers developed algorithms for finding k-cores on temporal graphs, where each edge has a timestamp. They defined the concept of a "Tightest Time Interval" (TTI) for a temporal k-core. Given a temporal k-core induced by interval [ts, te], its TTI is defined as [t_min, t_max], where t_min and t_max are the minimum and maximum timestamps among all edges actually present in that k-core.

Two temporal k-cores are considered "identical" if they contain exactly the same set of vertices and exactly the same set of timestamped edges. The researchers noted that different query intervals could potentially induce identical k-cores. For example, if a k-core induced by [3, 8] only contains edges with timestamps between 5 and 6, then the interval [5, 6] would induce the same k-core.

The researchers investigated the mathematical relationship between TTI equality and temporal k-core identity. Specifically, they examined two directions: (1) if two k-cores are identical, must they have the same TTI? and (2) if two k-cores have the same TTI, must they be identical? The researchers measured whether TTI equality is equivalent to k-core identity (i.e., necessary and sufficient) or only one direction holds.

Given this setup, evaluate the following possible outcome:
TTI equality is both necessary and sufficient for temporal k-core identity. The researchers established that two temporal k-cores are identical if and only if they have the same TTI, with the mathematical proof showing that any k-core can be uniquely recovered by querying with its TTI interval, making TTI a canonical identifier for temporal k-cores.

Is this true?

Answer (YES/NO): YES